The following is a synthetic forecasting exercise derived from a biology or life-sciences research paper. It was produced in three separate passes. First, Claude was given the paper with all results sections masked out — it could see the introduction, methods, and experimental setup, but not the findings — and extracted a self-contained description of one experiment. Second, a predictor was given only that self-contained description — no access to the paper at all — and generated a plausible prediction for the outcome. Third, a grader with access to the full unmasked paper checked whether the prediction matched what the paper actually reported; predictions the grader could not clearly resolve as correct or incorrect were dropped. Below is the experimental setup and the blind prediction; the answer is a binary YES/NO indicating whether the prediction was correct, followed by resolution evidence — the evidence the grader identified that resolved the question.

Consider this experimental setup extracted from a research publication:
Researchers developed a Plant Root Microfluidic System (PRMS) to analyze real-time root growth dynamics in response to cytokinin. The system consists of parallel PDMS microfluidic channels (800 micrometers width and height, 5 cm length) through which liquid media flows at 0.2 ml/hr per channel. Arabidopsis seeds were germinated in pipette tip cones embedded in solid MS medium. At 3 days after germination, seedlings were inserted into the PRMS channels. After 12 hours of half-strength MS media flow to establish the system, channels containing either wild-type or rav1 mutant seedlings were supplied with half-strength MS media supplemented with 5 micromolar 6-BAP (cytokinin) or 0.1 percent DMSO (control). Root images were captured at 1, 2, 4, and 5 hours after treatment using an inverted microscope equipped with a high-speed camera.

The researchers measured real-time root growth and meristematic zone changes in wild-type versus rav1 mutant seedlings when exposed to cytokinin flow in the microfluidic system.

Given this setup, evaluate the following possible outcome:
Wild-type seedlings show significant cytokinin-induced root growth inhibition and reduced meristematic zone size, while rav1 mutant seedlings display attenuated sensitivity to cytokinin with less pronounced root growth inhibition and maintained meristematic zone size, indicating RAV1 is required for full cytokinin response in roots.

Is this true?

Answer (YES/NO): NO